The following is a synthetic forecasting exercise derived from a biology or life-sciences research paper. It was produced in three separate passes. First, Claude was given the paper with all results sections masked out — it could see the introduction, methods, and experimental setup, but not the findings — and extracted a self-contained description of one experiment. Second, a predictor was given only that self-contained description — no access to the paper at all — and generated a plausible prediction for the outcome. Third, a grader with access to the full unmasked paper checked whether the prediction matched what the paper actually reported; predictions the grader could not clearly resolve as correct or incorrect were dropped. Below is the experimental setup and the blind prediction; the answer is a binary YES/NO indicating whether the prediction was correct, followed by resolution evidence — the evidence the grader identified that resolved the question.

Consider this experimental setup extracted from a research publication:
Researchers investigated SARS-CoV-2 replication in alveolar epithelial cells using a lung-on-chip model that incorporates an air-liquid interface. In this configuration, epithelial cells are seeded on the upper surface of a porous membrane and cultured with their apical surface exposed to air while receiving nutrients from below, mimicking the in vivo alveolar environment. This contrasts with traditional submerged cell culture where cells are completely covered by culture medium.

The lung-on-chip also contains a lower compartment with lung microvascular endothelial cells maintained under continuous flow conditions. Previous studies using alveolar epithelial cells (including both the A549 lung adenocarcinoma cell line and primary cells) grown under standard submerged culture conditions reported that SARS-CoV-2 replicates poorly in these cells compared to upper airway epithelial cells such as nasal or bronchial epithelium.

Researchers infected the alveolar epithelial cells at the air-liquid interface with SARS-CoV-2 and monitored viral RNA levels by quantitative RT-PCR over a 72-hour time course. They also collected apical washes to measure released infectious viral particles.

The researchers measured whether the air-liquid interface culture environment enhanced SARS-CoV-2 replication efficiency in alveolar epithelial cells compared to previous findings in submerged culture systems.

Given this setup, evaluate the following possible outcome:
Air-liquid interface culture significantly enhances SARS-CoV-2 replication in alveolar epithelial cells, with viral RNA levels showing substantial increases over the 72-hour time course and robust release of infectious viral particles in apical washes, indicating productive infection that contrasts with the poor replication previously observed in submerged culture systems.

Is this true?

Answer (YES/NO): NO